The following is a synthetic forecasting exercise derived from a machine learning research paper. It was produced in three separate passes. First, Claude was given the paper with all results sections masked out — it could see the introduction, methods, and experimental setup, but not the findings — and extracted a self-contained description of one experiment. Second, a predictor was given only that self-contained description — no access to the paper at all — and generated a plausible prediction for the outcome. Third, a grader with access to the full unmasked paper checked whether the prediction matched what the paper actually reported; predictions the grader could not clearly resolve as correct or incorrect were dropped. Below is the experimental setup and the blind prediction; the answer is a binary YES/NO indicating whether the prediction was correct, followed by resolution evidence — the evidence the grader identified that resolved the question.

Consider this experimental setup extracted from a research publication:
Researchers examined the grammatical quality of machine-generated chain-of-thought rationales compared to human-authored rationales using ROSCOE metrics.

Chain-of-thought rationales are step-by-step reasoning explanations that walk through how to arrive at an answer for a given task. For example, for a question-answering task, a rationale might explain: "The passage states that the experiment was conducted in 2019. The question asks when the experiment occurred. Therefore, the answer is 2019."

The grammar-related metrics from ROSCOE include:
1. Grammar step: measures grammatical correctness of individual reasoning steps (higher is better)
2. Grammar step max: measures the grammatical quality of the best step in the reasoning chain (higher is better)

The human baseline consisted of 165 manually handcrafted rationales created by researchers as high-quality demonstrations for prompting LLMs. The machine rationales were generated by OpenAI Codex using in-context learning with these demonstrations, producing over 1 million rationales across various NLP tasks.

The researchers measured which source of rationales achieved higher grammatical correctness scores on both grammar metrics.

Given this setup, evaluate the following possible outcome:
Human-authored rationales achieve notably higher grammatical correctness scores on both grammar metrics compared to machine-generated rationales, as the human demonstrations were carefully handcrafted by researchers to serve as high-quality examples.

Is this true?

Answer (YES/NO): NO